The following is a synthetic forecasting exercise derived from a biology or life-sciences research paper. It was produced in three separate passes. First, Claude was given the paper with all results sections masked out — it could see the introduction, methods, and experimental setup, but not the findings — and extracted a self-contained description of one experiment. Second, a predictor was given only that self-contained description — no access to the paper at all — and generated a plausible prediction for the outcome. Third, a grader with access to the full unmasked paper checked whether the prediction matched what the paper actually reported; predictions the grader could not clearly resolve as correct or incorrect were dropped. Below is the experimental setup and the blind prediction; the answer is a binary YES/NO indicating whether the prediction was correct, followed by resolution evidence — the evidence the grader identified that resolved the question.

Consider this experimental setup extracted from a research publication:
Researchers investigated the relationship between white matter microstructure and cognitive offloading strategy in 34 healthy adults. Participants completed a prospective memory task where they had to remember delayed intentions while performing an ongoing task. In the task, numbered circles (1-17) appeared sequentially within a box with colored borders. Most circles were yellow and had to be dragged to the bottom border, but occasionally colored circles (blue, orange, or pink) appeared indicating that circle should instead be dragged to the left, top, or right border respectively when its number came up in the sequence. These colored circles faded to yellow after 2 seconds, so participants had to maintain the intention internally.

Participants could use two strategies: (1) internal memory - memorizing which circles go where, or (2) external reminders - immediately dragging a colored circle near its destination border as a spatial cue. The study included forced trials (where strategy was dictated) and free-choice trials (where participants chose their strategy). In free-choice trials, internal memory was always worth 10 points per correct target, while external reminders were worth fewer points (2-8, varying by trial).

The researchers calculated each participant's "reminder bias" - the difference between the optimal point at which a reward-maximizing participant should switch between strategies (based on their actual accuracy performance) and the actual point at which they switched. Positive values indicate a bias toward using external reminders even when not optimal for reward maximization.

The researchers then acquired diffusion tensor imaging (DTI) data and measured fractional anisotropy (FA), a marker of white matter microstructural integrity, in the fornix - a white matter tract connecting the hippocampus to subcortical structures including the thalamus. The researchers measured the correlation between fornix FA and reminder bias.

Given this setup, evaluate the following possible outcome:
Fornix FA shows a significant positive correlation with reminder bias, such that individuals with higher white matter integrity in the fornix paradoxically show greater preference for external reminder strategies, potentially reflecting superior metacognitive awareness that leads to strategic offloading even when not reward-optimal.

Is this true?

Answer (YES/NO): YES